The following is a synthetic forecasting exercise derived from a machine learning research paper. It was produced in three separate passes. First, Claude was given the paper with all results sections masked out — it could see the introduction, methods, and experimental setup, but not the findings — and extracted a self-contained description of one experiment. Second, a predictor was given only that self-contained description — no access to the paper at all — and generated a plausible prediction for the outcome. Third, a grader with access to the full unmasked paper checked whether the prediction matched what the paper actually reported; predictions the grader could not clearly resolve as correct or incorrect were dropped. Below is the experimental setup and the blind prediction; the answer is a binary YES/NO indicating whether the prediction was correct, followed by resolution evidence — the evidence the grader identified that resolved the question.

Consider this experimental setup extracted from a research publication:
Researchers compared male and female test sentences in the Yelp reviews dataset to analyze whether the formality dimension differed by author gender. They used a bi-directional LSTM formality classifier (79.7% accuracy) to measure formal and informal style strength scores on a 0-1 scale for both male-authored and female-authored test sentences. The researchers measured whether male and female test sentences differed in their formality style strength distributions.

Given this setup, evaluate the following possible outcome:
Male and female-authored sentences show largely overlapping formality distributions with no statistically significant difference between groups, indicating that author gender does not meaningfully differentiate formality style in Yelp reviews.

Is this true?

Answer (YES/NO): YES